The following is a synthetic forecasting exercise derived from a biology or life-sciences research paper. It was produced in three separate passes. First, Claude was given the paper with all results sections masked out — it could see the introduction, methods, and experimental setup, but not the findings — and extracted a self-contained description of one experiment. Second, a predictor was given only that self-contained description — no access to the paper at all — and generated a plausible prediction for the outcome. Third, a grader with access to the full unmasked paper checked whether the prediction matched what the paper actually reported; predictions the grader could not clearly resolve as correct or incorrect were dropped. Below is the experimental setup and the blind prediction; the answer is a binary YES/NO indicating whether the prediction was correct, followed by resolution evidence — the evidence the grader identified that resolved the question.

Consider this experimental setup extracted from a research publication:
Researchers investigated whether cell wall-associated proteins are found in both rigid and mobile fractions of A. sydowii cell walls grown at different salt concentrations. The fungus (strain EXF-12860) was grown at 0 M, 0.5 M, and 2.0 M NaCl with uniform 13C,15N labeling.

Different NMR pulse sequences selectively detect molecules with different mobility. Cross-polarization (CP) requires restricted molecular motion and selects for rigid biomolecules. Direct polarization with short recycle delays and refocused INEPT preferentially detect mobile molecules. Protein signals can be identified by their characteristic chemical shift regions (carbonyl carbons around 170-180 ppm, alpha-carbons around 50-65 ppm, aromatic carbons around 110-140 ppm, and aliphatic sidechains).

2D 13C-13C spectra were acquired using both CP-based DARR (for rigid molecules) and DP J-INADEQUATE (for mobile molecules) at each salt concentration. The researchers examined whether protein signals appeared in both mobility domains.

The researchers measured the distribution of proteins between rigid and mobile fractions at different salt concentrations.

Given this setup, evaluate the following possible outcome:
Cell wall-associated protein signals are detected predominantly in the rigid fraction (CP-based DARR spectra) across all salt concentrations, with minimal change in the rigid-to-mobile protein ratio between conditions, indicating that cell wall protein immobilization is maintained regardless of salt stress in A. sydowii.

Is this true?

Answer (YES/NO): NO